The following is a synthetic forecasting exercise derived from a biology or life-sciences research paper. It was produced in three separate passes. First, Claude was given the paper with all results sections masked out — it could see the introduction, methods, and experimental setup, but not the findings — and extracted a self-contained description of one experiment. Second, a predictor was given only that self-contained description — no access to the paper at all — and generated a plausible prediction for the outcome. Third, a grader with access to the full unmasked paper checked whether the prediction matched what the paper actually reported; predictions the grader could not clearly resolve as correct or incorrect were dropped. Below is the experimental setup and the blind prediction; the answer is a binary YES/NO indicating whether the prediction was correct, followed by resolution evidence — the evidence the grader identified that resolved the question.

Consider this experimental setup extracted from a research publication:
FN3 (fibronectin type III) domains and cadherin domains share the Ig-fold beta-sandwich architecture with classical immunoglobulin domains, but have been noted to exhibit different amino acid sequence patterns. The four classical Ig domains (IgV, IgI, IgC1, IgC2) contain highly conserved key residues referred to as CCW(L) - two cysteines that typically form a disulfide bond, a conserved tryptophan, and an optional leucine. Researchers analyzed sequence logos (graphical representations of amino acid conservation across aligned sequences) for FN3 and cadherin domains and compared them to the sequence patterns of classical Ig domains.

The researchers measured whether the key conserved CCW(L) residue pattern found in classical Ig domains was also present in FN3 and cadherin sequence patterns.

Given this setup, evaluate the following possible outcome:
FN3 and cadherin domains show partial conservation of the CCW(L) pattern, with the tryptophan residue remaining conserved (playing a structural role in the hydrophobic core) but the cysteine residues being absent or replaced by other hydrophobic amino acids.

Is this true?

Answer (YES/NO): NO